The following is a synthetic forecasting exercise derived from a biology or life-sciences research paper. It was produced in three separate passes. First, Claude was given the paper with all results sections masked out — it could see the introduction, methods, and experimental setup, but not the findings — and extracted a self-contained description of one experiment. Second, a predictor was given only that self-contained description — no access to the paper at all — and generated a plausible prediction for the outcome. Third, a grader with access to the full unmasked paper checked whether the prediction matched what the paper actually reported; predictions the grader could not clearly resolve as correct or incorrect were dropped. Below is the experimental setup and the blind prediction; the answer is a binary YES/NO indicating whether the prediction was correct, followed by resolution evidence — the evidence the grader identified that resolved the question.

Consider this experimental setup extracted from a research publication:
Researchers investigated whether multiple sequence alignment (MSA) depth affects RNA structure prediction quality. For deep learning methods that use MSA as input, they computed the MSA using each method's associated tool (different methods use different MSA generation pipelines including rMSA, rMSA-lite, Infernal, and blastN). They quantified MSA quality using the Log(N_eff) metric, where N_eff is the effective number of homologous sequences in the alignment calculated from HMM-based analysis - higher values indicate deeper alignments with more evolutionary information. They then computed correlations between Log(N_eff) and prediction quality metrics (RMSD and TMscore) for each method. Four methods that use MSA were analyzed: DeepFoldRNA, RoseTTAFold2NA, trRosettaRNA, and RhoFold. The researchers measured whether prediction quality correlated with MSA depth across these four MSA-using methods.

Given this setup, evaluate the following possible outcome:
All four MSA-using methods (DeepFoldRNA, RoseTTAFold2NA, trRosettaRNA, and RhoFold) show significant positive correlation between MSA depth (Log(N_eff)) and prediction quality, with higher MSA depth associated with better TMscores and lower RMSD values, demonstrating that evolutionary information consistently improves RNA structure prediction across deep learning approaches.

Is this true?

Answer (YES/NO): NO